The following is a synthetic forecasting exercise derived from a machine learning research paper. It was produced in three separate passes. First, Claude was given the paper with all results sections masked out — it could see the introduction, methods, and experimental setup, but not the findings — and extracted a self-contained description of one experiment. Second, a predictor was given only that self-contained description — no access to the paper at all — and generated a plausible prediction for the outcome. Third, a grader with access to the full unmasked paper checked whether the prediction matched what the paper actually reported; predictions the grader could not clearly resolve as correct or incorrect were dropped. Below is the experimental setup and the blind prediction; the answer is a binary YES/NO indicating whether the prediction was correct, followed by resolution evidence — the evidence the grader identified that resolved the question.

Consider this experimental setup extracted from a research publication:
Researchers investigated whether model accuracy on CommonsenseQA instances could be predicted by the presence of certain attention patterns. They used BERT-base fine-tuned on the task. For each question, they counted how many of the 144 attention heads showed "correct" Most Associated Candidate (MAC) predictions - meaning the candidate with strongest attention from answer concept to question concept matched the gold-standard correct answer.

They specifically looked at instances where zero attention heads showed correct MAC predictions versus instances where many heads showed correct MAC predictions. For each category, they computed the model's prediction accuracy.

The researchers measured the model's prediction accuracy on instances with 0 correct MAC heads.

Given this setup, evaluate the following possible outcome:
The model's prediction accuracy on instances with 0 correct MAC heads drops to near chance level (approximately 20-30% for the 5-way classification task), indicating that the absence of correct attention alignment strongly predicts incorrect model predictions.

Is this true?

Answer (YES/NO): YES